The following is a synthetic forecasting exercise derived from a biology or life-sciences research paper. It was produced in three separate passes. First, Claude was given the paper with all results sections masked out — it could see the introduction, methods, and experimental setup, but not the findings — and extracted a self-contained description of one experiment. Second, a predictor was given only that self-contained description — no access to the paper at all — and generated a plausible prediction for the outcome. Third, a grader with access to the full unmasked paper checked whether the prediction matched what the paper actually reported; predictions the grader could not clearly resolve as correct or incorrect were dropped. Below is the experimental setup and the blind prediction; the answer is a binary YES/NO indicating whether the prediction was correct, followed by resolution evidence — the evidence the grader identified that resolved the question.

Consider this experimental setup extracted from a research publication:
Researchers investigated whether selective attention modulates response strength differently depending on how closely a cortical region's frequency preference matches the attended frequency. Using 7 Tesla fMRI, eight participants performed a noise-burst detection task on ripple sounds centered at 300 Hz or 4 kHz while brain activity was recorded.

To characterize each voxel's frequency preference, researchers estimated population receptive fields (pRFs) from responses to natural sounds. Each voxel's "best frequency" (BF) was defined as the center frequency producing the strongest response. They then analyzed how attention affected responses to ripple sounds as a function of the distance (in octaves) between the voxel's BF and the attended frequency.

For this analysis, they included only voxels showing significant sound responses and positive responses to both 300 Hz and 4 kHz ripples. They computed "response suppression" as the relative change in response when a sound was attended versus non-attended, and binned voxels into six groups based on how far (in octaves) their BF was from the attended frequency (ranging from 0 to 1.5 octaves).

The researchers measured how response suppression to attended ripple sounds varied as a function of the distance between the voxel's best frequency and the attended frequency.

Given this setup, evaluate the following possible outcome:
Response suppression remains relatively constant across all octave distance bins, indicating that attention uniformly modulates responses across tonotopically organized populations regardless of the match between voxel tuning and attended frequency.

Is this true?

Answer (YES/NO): NO